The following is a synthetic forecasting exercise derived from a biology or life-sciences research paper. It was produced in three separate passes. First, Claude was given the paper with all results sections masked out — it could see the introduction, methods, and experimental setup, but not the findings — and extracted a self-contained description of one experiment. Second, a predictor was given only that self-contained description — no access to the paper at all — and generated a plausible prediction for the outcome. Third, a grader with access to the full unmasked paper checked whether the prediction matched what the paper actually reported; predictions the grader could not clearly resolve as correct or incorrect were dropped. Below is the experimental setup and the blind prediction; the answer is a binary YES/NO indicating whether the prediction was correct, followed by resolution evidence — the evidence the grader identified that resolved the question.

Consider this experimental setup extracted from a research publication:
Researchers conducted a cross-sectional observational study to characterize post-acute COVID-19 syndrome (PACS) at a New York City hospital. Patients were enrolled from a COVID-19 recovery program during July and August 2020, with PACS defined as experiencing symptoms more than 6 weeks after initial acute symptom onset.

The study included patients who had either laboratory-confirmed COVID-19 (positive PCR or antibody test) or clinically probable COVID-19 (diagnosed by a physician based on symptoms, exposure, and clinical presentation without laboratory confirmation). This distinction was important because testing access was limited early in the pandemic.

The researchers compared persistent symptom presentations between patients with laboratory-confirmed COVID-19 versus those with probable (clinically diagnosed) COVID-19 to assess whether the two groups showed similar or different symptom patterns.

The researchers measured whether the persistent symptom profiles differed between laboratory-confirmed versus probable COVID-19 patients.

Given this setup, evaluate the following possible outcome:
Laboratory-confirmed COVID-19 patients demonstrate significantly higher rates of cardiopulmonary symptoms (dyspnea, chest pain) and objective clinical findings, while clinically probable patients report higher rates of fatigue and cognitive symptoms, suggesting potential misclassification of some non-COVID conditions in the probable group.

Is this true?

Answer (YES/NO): NO